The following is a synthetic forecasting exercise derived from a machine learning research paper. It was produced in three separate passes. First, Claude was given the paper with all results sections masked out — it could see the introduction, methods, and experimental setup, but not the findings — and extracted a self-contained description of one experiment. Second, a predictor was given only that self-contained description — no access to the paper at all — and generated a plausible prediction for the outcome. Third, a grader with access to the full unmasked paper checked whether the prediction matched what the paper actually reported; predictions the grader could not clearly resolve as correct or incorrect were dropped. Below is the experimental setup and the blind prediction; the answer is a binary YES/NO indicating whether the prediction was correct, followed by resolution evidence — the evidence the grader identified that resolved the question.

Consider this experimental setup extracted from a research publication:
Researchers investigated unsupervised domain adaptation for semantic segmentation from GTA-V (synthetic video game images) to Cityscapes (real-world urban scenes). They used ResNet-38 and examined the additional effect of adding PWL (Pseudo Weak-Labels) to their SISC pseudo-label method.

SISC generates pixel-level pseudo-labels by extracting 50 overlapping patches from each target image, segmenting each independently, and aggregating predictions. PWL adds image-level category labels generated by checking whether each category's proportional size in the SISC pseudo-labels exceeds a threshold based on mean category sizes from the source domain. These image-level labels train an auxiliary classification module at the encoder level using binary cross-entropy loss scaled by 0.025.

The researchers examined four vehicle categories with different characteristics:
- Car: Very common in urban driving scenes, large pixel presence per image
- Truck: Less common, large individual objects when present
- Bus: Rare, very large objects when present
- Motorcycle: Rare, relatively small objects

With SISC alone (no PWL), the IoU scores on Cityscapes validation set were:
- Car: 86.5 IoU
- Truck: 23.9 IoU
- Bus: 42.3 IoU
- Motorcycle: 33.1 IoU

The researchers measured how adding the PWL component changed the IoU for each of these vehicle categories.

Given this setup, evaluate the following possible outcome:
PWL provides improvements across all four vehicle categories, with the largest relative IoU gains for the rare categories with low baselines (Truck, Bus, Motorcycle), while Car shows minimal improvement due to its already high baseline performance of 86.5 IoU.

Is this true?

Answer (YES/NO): NO